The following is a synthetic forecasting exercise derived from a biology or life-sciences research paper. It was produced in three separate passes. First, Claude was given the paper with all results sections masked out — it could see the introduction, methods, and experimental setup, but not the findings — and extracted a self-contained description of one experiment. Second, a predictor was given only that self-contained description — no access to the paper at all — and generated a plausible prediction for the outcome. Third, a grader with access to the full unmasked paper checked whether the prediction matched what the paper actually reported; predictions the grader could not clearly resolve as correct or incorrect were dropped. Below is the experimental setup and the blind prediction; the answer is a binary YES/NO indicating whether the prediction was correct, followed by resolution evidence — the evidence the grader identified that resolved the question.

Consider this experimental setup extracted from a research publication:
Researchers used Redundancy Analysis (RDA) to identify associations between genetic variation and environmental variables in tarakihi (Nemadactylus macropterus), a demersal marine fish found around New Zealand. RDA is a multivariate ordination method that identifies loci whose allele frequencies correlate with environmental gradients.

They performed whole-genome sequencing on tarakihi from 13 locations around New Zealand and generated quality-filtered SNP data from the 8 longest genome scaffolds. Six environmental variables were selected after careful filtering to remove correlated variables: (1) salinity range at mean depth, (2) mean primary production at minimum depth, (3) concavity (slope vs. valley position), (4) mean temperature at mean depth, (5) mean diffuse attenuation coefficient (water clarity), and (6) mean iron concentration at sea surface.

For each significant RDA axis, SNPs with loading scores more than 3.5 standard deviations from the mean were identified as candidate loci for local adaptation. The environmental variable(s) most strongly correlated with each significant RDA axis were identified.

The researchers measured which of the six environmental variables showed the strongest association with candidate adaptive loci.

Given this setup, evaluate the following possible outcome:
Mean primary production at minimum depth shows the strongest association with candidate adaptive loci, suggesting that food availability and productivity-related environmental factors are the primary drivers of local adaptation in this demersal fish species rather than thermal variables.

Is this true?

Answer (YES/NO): NO